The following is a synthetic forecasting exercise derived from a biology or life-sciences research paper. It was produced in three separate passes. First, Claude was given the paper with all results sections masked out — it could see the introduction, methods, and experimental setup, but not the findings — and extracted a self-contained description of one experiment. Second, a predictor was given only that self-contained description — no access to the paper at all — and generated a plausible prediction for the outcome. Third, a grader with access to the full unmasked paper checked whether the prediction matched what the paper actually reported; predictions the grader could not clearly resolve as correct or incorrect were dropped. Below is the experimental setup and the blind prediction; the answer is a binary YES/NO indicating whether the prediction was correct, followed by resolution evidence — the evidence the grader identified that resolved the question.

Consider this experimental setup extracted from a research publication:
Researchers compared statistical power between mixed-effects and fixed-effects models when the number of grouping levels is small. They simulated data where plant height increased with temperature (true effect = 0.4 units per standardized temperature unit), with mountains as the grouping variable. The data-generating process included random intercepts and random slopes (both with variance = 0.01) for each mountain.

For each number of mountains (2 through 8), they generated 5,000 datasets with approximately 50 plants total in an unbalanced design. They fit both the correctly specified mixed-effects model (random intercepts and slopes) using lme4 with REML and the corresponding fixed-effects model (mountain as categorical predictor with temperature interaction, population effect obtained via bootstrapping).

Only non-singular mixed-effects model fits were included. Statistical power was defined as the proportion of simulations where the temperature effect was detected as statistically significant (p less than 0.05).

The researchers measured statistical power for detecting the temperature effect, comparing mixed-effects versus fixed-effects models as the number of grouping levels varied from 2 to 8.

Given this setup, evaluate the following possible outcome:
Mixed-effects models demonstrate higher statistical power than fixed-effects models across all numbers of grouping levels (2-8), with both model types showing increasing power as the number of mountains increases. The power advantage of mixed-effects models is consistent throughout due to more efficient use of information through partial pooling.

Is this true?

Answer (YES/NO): YES